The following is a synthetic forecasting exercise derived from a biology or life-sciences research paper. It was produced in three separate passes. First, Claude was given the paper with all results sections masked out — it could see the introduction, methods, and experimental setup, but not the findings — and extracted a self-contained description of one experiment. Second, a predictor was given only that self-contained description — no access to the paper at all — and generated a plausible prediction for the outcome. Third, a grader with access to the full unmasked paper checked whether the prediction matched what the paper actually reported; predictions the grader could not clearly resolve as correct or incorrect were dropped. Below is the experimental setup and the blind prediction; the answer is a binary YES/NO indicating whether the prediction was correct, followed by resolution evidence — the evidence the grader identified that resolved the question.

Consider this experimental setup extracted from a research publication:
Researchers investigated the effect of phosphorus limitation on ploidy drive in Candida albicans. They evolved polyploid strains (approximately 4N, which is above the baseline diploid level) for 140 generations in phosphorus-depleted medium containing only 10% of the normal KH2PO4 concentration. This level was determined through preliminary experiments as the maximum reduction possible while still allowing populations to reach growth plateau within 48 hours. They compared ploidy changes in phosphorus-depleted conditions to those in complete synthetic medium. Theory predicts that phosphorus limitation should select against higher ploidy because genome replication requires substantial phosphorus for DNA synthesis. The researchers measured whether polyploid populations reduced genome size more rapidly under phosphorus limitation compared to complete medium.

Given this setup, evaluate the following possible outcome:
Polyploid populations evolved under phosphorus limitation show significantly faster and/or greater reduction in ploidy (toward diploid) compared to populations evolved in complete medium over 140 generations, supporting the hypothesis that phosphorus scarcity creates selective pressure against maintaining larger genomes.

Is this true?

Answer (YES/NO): NO